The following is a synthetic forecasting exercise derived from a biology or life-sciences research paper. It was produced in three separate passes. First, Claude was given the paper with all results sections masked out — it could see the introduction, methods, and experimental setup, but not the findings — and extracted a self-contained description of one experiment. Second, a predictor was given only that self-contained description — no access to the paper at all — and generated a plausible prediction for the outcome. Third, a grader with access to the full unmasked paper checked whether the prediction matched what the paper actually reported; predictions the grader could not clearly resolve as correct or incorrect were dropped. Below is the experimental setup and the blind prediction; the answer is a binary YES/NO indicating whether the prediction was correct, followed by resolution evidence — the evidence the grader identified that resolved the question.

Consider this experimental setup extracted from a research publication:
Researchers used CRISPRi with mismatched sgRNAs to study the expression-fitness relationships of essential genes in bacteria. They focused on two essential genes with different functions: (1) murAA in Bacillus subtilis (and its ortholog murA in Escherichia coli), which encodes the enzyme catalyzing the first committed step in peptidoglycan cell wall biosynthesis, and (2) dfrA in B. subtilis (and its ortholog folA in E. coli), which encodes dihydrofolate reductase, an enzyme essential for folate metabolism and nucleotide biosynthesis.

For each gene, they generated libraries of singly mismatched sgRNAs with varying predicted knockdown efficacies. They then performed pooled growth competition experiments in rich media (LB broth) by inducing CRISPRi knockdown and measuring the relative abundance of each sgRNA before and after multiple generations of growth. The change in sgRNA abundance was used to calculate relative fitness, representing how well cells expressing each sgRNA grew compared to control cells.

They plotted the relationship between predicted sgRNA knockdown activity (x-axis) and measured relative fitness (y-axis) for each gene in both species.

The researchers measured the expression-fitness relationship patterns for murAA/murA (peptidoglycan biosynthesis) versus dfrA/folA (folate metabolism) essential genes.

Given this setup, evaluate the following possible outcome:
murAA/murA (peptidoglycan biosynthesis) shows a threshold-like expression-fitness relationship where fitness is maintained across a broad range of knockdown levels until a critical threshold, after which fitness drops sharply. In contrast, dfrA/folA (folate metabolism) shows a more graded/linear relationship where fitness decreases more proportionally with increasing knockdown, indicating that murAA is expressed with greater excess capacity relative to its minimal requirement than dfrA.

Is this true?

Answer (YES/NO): YES